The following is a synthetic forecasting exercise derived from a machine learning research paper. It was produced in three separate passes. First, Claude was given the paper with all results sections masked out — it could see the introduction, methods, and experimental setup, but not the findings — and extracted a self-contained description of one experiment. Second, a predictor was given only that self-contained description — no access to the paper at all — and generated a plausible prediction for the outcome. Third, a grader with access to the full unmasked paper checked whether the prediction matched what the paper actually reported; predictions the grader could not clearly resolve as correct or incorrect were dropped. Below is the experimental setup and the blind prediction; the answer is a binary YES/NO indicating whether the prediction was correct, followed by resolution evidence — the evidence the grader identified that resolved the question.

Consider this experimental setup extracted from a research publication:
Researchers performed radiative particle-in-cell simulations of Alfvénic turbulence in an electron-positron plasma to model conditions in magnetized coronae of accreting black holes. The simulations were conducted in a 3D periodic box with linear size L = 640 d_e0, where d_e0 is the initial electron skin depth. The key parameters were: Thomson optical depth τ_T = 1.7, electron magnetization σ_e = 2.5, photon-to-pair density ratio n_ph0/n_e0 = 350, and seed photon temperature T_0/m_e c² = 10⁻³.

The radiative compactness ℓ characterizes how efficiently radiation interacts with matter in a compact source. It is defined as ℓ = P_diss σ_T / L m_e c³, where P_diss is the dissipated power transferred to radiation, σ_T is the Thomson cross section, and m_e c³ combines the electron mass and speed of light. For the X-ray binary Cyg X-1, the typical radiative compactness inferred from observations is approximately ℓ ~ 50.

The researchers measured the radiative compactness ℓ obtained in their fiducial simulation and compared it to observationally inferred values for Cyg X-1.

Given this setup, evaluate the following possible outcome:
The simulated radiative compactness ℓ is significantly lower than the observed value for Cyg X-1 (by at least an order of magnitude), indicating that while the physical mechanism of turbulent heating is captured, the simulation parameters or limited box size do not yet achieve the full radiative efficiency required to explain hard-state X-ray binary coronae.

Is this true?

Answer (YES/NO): NO